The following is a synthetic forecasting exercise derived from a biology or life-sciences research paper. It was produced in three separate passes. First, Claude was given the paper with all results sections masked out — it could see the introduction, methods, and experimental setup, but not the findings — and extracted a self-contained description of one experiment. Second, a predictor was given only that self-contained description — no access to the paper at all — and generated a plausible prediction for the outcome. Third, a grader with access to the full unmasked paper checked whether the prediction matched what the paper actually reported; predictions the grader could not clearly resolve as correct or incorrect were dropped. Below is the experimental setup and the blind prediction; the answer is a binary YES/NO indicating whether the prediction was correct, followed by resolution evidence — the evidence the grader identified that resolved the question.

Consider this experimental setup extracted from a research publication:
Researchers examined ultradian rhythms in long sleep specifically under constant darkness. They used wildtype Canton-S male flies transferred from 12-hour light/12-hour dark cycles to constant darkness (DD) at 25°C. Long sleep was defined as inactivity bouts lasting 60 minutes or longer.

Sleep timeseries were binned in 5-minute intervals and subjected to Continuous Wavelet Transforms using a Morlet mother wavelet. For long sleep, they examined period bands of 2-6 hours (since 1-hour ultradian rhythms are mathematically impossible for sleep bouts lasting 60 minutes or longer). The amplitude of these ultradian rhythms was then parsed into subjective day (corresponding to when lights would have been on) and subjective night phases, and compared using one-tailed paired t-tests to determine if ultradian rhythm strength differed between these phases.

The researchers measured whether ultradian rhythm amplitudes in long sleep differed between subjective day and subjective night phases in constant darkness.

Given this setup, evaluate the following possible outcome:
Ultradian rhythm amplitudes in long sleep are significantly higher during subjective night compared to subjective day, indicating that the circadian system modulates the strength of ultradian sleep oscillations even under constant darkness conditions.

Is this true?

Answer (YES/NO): YES